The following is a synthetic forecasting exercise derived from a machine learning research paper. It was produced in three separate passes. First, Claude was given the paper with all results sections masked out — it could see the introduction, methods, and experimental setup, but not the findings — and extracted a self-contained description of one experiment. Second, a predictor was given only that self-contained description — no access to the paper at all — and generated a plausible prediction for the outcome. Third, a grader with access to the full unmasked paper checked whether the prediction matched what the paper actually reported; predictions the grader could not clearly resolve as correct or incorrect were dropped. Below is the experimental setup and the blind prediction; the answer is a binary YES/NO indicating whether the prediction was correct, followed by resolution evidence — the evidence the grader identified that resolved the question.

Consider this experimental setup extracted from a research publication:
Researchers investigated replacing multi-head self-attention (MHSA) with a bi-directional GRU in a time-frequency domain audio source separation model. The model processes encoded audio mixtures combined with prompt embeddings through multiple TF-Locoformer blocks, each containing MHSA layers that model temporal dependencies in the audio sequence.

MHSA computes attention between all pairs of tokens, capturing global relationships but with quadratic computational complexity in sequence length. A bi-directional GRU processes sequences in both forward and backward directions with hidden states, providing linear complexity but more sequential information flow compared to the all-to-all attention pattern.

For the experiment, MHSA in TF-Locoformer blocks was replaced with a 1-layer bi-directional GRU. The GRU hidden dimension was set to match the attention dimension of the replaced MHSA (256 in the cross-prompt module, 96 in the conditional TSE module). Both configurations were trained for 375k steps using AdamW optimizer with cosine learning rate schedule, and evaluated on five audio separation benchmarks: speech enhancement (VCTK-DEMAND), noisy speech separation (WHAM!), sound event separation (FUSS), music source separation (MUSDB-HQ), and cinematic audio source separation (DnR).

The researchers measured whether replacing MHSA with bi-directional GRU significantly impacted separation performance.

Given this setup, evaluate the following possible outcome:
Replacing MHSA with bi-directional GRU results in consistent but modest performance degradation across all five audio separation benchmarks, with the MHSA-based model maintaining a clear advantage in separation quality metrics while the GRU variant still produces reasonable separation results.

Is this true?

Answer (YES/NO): YES